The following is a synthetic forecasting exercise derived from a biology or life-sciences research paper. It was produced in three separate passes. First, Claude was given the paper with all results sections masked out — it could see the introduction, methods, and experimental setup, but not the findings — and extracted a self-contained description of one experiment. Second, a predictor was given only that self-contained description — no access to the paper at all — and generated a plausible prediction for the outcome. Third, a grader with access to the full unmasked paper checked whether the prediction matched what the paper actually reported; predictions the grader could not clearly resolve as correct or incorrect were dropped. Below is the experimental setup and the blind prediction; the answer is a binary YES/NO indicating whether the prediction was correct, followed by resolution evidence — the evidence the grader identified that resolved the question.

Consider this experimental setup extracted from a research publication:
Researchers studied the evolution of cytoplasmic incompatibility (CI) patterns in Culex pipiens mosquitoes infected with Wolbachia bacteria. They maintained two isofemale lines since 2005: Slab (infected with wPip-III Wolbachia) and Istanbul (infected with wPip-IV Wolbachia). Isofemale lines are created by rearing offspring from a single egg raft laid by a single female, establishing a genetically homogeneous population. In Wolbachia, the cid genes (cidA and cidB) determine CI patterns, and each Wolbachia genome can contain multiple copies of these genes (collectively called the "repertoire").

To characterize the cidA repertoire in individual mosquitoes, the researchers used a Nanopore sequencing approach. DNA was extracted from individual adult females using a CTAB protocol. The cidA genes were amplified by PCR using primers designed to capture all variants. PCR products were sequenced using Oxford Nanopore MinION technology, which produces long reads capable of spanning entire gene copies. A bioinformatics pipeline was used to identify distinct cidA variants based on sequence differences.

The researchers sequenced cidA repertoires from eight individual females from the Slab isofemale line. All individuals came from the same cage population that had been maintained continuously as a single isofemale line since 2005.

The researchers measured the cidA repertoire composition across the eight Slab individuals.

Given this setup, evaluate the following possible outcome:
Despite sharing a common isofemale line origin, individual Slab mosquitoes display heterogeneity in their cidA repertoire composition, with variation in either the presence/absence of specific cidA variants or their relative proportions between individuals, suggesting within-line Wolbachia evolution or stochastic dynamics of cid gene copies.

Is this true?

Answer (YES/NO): YES